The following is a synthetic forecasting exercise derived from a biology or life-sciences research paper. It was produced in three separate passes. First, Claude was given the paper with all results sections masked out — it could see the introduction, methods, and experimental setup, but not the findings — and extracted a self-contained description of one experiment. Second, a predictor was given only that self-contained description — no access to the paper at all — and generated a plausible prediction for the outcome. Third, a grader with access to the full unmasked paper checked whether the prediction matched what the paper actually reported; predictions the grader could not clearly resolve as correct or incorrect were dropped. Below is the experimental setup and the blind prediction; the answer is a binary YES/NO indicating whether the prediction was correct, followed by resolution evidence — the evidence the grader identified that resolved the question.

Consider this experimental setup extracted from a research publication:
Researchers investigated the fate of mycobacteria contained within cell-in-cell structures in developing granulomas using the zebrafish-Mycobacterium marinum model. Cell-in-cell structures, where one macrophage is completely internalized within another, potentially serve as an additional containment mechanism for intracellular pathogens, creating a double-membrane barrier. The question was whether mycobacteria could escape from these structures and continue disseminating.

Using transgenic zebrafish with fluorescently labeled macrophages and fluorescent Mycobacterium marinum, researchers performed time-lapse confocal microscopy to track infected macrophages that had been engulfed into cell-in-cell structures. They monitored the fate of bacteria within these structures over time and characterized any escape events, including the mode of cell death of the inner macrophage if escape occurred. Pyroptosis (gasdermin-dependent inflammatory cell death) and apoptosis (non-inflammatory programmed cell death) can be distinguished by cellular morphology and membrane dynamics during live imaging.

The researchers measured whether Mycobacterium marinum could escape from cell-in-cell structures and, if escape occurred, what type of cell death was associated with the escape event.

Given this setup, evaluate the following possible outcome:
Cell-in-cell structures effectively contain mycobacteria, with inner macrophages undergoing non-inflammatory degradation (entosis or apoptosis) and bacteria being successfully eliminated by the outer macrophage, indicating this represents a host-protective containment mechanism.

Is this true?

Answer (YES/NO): NO